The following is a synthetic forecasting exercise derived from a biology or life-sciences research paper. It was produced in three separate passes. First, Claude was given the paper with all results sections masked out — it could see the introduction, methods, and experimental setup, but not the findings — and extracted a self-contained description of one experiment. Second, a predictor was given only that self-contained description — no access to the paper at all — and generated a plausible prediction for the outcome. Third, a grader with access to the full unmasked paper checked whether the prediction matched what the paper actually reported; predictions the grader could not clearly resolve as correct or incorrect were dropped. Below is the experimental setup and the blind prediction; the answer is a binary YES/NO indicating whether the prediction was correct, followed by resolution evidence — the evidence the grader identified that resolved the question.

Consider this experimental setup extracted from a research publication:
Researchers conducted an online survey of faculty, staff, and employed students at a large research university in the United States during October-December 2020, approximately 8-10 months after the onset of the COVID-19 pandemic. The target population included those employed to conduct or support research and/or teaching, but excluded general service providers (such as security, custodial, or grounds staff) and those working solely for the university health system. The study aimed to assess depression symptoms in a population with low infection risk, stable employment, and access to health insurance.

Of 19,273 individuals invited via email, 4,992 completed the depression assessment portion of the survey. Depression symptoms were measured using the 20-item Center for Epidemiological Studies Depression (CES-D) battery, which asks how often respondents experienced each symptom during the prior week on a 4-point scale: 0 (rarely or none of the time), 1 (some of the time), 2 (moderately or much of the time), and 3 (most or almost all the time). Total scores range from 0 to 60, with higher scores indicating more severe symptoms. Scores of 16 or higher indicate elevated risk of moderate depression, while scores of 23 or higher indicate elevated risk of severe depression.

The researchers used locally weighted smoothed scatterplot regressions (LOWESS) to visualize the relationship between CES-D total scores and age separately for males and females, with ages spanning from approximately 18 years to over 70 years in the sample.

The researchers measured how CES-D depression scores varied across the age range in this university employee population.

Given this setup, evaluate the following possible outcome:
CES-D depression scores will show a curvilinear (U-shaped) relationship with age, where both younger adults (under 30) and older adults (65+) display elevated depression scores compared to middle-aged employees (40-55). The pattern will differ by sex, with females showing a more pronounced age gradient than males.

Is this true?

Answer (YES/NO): NO